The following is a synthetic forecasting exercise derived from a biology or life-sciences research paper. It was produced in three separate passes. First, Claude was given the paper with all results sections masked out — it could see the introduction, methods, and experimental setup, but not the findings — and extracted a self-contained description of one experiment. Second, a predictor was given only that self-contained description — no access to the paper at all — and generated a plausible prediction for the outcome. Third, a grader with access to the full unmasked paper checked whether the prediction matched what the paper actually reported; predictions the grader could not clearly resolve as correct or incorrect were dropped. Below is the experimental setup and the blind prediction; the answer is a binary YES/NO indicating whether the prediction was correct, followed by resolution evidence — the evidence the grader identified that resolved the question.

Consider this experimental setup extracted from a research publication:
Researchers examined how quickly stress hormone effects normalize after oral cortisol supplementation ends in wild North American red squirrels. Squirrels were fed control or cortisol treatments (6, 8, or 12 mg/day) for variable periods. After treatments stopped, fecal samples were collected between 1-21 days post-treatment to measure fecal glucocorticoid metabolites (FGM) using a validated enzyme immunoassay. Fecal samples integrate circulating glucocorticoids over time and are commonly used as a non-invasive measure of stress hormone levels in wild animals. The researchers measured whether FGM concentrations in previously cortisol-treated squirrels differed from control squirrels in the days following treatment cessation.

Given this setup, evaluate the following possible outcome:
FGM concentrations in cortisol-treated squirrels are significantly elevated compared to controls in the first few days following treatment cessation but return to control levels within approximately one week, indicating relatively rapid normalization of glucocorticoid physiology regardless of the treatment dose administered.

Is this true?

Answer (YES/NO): NO